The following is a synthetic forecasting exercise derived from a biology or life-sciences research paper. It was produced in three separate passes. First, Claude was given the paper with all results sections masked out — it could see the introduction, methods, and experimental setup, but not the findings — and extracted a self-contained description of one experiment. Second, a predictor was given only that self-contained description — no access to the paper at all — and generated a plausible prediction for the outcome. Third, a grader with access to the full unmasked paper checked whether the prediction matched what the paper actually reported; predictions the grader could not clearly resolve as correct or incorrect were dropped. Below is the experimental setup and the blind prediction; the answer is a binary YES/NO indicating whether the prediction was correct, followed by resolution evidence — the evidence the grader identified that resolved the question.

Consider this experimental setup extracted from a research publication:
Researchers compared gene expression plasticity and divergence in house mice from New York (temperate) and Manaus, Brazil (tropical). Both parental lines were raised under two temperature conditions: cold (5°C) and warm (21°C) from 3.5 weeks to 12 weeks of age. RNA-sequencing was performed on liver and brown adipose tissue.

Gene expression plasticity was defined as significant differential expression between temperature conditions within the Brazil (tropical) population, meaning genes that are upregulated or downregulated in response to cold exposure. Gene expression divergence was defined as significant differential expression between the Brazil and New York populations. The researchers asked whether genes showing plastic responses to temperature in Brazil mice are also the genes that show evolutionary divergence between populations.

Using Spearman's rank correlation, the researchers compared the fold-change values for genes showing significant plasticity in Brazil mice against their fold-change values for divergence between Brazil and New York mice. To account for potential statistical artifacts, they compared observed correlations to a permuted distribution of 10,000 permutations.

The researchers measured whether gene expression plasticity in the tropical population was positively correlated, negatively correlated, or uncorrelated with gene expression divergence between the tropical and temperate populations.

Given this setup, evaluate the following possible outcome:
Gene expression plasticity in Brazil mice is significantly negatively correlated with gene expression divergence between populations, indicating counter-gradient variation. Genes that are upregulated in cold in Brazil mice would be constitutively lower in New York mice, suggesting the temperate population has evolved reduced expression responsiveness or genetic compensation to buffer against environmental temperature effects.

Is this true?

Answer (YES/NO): NO